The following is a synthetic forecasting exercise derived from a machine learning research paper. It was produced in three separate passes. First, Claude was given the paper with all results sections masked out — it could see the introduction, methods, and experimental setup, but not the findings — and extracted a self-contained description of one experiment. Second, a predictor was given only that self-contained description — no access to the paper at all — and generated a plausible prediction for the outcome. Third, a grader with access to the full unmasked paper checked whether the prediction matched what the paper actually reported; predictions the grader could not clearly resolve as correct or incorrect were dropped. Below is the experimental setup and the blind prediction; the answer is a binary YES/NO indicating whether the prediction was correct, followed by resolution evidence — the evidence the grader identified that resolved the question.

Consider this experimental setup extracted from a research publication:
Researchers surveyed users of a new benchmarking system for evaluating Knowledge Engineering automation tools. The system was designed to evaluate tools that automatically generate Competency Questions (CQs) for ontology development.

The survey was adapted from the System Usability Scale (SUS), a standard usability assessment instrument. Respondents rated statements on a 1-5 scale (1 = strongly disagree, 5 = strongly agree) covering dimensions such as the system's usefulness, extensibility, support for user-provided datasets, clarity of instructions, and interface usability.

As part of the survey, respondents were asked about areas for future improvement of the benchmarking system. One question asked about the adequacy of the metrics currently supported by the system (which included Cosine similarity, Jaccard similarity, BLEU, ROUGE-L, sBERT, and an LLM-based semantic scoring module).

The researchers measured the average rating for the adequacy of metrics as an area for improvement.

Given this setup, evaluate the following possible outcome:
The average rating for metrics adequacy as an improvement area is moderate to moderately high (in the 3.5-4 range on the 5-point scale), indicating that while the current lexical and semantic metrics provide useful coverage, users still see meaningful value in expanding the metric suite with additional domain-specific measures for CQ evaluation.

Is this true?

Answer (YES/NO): NO